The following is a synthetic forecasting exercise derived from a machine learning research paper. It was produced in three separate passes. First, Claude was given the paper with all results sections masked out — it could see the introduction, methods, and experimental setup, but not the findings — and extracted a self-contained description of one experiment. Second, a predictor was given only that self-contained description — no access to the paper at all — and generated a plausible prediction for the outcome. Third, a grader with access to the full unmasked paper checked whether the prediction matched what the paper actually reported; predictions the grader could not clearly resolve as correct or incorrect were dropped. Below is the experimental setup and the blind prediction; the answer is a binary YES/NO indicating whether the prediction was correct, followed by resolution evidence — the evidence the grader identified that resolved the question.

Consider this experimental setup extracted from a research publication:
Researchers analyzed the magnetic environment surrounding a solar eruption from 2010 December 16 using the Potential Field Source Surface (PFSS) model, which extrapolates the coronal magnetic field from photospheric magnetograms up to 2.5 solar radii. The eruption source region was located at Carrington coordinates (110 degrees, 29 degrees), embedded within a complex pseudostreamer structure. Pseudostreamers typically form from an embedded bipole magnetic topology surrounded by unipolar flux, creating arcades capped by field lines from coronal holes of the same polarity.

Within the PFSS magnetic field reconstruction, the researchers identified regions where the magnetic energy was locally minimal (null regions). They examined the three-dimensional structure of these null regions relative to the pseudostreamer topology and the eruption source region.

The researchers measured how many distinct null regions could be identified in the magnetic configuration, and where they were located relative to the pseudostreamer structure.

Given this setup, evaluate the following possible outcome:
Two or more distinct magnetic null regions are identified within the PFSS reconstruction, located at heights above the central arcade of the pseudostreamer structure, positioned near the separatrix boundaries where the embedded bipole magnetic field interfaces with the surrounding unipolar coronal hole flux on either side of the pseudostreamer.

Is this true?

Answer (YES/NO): NO